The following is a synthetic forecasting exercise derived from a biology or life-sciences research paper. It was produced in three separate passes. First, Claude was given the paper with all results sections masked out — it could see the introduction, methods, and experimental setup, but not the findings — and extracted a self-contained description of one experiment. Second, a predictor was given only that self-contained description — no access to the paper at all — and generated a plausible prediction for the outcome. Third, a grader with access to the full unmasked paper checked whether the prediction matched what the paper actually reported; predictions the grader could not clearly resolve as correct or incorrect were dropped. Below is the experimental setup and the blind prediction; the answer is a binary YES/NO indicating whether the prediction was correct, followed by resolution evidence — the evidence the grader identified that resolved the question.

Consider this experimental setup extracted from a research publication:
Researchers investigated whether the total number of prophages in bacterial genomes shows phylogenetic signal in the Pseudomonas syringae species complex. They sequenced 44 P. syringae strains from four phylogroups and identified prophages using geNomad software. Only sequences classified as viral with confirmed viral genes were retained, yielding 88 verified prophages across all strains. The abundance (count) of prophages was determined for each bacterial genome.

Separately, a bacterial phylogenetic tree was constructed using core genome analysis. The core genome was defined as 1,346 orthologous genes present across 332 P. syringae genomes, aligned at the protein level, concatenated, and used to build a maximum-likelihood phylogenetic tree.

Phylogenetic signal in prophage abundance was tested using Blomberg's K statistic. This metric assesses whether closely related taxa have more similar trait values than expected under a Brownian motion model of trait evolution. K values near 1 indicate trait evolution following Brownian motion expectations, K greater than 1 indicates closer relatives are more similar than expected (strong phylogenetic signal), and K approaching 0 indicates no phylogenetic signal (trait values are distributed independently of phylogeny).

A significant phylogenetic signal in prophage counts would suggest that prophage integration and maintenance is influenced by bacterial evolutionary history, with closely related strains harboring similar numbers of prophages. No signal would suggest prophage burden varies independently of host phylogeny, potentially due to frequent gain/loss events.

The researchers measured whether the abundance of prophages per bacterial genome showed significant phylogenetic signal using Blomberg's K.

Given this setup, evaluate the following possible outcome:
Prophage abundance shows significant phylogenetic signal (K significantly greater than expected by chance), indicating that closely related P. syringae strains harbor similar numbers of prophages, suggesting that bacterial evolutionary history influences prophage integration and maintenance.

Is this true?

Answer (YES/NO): YES